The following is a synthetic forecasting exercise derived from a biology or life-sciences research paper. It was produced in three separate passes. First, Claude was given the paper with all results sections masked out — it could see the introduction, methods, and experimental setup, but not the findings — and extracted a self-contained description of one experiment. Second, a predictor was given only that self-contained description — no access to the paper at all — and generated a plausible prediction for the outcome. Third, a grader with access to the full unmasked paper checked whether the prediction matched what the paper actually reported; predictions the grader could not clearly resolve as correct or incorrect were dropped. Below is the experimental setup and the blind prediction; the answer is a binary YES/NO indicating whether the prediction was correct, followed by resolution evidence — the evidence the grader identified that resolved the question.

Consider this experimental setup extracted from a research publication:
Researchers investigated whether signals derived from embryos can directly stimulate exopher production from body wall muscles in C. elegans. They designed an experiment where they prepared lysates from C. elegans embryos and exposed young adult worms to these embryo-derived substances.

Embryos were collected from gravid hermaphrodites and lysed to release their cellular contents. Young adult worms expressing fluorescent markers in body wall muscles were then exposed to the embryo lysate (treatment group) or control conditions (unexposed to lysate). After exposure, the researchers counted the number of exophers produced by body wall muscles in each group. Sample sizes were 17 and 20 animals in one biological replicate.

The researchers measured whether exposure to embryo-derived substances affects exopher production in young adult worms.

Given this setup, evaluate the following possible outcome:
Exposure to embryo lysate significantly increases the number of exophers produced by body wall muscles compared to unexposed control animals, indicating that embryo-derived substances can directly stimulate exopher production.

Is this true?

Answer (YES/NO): YES